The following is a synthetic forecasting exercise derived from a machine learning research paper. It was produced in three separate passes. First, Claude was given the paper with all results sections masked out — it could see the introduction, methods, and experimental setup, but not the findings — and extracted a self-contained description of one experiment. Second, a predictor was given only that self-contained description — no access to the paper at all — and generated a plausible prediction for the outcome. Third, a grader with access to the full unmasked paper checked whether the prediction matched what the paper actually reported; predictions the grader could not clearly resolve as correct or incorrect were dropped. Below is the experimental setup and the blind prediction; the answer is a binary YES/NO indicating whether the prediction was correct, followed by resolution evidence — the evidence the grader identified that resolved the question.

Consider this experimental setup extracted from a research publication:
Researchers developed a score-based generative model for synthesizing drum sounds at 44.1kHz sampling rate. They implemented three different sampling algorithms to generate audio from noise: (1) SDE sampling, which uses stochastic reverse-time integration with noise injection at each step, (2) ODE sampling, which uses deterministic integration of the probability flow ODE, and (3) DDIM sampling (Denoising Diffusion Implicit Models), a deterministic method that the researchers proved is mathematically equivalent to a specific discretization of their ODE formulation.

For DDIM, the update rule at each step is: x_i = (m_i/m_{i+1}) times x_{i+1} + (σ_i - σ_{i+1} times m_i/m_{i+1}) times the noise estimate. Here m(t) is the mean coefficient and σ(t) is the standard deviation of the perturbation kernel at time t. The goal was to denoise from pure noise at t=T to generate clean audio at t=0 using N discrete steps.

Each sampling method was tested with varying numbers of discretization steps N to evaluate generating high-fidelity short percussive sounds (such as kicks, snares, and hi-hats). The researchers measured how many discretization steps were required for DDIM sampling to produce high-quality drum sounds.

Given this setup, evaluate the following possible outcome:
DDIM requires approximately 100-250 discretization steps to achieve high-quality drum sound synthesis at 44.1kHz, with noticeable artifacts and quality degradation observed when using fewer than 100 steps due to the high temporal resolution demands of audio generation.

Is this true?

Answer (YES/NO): NO